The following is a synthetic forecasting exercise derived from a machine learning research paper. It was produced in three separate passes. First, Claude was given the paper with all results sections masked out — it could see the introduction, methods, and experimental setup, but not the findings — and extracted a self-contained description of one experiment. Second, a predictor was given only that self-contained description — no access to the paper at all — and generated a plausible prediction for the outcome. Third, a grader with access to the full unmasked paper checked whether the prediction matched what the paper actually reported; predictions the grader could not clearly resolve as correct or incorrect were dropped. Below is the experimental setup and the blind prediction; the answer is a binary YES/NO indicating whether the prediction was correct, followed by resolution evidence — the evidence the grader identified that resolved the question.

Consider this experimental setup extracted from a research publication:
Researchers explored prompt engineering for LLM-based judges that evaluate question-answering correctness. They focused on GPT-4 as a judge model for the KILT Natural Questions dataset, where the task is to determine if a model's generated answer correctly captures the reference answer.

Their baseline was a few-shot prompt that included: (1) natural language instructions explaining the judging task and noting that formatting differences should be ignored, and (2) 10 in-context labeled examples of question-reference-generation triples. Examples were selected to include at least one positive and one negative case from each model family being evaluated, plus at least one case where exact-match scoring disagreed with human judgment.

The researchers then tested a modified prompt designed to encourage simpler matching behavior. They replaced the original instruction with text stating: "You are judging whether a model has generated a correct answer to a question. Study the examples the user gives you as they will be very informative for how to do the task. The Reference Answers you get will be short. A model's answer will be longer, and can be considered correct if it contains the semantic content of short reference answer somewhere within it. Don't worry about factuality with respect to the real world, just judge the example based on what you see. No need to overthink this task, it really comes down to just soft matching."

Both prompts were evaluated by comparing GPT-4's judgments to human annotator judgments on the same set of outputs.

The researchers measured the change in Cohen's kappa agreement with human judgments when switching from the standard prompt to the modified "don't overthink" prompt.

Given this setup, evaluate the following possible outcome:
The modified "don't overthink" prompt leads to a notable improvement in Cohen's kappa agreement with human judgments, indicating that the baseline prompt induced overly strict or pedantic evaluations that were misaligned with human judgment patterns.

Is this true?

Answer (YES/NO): YES